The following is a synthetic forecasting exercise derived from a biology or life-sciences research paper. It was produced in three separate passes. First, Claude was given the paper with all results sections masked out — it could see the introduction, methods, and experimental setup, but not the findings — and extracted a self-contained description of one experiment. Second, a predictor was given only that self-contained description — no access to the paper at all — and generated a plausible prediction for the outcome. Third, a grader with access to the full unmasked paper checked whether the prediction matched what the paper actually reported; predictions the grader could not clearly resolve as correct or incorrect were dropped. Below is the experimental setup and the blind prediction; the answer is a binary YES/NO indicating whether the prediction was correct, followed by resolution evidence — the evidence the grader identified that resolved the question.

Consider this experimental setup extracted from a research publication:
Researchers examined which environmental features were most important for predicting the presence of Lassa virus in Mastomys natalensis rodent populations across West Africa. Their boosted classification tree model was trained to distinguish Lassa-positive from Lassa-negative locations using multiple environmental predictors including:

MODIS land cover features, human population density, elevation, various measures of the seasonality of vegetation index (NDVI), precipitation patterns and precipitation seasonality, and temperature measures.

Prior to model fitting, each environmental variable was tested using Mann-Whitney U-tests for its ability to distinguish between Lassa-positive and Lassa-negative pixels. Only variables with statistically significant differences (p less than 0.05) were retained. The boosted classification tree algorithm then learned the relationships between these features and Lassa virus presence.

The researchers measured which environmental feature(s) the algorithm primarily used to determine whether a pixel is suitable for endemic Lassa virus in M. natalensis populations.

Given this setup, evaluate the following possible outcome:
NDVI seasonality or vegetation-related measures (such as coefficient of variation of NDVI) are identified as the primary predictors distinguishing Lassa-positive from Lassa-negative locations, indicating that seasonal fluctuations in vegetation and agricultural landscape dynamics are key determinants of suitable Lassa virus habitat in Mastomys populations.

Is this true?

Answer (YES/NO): NO